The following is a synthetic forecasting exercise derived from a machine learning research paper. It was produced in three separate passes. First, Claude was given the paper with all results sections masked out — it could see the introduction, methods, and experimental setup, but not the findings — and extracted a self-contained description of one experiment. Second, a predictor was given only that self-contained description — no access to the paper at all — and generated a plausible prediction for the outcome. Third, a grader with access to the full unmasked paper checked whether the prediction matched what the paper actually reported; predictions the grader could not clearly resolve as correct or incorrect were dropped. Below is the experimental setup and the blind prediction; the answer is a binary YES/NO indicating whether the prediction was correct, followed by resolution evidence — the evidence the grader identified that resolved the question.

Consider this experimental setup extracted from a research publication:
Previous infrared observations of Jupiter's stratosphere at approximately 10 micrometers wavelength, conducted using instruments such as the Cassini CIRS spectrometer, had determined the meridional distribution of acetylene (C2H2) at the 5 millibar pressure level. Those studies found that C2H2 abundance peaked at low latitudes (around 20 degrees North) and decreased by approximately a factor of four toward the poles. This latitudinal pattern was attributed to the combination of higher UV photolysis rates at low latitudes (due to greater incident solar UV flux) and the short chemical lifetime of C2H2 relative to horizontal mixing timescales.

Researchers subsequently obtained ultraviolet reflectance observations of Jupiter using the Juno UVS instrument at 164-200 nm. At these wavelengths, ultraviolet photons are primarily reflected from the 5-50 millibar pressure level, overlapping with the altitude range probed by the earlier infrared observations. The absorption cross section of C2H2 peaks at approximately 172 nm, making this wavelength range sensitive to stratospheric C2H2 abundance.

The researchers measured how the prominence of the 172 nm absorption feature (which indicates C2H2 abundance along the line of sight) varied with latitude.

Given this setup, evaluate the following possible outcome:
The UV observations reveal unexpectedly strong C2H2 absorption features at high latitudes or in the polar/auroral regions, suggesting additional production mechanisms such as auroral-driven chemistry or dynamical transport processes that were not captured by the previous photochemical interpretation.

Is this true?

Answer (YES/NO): NO